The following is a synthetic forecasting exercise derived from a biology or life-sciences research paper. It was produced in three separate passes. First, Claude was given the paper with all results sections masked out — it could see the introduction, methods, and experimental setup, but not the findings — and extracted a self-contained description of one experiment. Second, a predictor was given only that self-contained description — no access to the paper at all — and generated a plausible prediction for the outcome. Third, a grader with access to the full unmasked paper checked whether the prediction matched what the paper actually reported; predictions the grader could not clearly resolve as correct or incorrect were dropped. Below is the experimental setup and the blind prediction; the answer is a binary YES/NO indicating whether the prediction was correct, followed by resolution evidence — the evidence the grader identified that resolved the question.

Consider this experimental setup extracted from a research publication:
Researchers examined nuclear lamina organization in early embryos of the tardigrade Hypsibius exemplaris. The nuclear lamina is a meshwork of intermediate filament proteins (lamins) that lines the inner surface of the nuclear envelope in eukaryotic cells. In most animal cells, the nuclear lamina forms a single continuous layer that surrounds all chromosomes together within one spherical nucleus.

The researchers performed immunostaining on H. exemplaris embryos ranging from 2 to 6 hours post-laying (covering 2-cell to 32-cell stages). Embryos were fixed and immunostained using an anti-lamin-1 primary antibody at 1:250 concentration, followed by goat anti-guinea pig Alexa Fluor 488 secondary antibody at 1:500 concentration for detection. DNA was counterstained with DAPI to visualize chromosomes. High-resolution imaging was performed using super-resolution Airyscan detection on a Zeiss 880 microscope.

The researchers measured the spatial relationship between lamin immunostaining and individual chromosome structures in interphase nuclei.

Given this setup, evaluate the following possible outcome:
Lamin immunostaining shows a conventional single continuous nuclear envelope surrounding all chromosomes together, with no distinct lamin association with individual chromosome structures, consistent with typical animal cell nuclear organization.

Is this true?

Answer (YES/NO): NO